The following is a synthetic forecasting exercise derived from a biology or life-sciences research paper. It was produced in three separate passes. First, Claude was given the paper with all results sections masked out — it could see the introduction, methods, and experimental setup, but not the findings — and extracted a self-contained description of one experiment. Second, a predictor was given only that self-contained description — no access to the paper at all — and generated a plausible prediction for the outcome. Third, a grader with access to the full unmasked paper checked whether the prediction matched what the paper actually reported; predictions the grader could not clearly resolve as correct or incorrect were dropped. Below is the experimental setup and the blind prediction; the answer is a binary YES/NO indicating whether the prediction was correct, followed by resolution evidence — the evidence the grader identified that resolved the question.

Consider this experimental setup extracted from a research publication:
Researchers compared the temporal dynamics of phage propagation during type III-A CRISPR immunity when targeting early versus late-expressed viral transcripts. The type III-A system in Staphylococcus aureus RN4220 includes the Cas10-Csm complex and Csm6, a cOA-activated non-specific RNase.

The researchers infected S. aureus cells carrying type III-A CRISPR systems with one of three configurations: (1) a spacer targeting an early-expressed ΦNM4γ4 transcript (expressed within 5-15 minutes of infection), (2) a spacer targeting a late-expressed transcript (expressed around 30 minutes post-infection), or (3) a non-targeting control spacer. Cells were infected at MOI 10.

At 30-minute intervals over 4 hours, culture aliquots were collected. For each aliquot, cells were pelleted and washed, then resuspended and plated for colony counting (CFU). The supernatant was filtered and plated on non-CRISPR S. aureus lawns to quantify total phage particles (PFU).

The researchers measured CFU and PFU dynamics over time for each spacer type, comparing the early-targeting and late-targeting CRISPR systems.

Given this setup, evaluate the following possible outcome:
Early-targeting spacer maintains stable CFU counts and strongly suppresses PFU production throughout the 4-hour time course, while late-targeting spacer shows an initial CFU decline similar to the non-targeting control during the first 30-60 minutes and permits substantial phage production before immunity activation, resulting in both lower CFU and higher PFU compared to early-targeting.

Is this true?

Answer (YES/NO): NO